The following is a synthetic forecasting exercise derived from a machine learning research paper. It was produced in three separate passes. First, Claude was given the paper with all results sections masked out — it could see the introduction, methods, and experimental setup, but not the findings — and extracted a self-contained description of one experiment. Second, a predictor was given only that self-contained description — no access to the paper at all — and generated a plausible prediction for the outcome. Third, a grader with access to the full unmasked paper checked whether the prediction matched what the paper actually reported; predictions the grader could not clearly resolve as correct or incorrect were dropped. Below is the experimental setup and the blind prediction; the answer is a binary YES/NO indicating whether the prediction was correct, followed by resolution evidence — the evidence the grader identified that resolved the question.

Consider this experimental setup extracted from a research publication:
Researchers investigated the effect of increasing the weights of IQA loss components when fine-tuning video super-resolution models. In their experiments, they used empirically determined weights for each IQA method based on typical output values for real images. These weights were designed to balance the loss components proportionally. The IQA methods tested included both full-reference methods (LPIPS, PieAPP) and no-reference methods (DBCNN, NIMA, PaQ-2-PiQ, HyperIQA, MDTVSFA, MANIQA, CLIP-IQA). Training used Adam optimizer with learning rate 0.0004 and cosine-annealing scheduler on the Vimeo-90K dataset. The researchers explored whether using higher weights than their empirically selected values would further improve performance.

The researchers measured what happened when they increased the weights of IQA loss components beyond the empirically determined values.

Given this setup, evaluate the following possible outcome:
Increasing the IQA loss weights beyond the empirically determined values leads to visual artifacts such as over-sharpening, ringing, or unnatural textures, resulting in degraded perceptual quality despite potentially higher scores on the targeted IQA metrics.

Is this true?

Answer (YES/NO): NO